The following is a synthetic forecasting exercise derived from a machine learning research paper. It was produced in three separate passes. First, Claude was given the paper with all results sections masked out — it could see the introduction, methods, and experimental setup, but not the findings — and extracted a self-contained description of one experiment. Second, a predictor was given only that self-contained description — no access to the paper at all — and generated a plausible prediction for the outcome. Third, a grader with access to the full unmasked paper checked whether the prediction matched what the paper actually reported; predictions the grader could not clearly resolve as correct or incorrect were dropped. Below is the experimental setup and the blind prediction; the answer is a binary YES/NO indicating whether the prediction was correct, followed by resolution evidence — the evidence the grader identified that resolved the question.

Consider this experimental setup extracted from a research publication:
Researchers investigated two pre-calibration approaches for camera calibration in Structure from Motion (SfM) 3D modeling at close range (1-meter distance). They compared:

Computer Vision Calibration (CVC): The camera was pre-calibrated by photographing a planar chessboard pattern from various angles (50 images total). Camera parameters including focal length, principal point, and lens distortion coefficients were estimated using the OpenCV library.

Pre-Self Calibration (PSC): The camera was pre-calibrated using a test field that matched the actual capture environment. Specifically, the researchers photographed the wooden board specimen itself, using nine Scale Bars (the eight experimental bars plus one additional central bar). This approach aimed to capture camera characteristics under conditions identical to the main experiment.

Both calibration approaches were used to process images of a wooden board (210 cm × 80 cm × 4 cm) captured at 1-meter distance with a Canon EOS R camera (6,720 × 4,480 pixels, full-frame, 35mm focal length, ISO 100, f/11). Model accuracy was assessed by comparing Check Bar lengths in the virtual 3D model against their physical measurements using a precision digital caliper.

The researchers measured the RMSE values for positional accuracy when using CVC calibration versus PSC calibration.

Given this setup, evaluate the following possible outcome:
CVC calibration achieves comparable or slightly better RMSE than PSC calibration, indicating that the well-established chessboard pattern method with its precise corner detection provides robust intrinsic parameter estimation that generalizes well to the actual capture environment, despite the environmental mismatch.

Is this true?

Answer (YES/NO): NO